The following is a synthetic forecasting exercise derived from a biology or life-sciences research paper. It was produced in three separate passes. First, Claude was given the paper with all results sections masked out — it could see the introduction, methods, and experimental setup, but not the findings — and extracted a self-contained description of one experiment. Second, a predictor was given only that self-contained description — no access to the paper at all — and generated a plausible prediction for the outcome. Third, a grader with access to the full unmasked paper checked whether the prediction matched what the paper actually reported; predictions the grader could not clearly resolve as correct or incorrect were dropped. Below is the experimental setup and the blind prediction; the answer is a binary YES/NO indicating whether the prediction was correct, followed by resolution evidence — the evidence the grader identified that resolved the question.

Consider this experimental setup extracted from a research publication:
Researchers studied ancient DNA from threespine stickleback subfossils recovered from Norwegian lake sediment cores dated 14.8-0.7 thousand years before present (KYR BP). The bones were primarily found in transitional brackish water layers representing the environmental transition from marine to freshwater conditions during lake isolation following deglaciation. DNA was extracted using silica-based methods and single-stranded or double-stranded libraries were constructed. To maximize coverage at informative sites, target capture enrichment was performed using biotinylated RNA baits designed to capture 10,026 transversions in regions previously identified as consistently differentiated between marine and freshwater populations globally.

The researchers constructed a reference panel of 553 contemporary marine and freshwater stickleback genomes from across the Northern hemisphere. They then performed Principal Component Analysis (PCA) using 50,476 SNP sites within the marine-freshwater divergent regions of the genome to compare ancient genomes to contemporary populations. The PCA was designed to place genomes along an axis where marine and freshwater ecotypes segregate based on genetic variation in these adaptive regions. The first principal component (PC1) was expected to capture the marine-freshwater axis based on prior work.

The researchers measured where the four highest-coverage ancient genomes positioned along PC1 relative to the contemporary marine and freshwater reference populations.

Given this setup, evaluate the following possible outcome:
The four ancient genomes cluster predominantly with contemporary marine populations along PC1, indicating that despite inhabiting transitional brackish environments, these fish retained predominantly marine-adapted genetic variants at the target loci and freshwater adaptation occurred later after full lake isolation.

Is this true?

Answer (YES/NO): NO